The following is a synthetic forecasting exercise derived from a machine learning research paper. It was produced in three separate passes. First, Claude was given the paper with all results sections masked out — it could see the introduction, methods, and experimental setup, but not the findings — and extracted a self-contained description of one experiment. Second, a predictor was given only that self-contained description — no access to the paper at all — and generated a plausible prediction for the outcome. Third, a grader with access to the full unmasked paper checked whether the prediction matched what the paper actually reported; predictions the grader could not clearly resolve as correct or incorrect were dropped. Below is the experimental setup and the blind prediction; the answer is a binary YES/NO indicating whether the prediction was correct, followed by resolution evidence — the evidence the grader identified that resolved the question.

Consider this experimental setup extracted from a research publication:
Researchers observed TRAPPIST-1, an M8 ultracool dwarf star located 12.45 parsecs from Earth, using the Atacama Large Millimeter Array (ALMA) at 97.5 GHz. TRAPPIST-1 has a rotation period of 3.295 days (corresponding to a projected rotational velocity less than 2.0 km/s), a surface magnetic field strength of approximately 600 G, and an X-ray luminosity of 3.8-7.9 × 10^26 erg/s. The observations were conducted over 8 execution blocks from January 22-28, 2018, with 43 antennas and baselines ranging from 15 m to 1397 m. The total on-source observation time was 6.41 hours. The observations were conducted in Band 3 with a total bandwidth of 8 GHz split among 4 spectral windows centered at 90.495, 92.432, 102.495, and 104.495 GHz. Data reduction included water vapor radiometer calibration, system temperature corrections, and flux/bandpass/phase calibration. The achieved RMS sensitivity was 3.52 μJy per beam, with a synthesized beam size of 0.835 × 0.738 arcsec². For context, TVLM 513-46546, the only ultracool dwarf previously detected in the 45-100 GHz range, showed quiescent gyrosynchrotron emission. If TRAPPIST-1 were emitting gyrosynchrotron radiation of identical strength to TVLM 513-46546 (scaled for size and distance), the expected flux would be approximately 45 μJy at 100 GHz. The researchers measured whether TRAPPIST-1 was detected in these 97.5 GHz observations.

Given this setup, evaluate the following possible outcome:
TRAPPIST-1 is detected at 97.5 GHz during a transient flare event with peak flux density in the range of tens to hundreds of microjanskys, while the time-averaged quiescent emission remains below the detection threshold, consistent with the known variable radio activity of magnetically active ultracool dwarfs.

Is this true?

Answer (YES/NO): NO